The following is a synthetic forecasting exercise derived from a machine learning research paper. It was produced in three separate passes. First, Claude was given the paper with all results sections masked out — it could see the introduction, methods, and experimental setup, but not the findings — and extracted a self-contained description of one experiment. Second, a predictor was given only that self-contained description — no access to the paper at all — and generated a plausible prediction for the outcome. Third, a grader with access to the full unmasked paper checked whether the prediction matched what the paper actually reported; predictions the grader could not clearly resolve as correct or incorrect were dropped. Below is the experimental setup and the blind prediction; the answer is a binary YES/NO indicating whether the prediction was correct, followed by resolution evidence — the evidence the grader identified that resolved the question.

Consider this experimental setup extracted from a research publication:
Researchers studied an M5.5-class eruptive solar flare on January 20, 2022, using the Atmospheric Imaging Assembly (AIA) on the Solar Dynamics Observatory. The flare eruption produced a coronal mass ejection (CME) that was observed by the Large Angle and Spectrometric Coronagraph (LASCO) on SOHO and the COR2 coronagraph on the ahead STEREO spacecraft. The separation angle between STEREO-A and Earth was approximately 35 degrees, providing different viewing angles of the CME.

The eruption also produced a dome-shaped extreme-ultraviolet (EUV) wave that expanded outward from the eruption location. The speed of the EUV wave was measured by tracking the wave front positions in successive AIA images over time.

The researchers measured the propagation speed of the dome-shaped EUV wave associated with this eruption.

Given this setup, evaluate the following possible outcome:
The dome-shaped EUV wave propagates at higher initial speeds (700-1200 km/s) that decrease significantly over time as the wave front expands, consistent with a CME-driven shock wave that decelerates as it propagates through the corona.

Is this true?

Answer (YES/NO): NO